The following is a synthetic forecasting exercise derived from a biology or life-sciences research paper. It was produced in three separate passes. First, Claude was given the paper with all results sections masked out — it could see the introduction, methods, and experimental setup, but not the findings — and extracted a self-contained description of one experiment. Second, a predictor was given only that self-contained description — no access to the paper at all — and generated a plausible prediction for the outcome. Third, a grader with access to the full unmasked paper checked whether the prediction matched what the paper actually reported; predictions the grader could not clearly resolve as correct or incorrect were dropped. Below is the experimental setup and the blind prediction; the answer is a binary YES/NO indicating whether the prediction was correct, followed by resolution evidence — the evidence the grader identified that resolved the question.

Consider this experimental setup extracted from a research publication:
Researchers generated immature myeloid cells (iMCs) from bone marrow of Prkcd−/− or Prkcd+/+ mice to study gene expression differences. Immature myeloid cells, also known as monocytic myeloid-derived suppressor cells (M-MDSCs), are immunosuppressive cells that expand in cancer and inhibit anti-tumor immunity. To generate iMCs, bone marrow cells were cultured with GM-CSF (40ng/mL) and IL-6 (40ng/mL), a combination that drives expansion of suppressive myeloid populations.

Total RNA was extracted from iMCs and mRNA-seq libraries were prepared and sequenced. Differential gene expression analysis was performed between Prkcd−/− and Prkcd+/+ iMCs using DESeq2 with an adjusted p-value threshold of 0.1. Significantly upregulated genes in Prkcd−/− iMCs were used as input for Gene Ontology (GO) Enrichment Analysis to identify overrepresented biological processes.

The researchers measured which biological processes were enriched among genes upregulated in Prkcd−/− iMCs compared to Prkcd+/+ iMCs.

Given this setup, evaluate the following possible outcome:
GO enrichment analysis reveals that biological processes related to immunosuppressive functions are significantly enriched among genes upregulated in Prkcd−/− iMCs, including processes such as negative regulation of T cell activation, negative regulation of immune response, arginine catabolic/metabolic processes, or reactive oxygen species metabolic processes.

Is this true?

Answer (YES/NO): NO